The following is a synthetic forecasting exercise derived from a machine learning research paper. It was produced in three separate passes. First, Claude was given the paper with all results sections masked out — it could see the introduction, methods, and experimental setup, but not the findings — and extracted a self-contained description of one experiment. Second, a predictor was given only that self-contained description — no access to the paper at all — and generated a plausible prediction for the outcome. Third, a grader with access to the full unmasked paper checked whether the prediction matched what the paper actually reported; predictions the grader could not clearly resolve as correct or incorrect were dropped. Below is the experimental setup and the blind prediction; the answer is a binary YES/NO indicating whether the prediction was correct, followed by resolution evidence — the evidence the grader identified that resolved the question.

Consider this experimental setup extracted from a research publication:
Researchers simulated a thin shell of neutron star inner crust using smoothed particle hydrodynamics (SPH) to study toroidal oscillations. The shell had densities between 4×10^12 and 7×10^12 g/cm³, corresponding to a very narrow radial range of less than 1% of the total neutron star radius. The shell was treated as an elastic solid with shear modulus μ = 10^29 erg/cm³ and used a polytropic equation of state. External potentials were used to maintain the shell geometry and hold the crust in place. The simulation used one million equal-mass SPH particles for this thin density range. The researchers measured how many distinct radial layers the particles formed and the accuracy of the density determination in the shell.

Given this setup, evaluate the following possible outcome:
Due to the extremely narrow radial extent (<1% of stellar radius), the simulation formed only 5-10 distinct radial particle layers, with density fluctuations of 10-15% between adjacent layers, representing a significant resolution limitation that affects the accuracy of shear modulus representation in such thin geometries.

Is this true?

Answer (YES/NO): NO